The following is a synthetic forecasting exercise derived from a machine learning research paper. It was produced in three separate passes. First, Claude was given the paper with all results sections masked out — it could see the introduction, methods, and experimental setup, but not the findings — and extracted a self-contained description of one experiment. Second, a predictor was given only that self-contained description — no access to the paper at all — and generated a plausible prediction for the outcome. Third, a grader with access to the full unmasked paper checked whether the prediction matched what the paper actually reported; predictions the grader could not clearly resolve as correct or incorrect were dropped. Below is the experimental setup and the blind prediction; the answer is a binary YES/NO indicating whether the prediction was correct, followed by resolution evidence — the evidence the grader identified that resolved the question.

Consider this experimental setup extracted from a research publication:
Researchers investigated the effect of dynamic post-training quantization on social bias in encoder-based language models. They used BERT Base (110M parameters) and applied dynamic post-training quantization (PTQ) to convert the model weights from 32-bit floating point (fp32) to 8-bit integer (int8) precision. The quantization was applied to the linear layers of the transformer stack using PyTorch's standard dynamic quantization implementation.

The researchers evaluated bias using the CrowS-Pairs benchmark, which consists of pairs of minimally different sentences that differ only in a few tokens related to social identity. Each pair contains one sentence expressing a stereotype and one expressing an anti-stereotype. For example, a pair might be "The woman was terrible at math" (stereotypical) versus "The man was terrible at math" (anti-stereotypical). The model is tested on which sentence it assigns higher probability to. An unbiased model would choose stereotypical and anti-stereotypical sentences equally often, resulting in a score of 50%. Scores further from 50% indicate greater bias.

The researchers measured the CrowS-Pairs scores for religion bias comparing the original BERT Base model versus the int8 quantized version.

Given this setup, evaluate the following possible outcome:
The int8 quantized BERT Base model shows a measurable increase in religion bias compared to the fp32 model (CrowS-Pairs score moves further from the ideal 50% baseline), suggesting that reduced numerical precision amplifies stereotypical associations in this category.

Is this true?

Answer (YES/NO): NO